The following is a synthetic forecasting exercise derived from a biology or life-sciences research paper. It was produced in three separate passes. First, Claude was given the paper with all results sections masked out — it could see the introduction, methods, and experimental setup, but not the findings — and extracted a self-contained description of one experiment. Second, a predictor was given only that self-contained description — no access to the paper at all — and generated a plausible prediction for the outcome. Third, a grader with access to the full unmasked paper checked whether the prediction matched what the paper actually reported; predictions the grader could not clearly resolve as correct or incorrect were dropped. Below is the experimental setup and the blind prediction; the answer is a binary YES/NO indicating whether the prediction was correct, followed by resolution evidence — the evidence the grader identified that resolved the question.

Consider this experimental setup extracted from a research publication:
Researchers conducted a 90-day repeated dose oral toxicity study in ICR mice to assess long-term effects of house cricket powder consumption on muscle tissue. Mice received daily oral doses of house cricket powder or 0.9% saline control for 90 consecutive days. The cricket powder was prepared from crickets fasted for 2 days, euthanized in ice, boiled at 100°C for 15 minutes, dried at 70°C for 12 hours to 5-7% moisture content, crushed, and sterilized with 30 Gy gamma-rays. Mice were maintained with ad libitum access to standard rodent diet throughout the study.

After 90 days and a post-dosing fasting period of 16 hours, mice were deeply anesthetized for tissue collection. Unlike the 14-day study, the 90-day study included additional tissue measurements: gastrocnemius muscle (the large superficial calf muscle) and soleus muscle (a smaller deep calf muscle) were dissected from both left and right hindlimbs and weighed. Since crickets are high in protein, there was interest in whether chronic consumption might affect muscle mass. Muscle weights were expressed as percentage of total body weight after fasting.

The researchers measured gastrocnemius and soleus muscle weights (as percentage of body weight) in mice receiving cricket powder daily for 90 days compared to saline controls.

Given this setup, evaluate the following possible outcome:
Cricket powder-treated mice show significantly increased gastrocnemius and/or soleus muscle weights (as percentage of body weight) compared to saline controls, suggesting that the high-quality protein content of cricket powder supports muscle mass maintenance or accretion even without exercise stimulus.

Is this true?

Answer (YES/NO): NO